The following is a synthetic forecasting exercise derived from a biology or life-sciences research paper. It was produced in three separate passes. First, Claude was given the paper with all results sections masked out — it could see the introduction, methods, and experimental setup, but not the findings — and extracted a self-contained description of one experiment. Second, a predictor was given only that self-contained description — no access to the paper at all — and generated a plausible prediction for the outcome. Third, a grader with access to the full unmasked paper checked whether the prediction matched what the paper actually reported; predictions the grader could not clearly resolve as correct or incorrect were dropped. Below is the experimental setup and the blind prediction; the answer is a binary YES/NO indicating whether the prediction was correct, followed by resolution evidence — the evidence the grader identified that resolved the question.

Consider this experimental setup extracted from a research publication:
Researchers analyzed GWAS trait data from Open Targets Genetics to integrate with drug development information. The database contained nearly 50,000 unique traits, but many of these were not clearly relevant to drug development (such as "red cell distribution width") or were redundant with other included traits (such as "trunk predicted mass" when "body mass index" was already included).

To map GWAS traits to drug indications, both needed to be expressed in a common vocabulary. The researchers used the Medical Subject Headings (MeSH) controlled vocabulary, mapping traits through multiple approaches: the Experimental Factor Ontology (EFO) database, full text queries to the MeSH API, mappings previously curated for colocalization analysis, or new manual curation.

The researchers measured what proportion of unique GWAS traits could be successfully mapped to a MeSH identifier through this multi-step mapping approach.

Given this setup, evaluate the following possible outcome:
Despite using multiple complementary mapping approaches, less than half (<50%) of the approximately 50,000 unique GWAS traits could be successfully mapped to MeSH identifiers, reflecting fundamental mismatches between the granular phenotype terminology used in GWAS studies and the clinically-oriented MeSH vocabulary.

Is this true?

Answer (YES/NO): NO